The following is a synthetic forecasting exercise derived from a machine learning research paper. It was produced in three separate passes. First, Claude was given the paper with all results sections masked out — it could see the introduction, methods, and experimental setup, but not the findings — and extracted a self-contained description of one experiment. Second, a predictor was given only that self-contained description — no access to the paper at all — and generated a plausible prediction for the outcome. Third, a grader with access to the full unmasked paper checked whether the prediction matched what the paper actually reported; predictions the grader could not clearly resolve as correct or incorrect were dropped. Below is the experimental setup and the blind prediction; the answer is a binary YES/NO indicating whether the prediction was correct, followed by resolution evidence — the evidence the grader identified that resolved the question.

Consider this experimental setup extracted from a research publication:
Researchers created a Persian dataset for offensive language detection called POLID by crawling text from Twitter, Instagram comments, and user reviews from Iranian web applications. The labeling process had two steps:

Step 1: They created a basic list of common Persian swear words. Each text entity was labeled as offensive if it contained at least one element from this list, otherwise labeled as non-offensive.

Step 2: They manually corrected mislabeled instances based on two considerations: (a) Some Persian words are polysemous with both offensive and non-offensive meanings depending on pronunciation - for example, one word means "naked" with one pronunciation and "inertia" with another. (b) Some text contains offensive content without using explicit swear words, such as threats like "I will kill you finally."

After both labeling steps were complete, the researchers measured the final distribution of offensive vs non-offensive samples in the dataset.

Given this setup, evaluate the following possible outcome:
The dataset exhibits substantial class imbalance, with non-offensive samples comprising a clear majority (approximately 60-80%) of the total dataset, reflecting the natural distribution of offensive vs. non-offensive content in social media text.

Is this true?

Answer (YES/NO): NO